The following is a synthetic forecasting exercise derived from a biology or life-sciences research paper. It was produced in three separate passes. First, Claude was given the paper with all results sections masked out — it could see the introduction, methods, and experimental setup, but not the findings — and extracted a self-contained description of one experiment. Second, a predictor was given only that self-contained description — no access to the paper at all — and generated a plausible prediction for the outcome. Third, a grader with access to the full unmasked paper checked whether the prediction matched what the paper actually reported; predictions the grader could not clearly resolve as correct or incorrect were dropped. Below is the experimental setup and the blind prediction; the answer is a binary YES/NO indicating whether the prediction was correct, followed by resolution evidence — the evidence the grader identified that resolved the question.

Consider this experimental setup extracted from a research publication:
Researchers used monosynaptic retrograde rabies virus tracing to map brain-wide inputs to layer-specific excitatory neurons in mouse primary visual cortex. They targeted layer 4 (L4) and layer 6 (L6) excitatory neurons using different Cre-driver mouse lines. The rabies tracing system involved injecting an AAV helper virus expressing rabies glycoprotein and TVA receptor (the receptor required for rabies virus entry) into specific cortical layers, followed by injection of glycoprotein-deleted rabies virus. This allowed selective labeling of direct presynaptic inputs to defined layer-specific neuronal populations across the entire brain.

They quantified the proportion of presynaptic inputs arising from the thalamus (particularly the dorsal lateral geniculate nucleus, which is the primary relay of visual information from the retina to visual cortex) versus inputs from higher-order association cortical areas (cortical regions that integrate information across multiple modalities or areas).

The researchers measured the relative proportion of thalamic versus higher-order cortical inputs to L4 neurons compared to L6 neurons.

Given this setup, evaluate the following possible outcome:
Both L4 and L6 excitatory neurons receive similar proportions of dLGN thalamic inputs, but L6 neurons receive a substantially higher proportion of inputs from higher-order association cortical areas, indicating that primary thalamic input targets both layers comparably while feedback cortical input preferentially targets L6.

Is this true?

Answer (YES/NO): NO